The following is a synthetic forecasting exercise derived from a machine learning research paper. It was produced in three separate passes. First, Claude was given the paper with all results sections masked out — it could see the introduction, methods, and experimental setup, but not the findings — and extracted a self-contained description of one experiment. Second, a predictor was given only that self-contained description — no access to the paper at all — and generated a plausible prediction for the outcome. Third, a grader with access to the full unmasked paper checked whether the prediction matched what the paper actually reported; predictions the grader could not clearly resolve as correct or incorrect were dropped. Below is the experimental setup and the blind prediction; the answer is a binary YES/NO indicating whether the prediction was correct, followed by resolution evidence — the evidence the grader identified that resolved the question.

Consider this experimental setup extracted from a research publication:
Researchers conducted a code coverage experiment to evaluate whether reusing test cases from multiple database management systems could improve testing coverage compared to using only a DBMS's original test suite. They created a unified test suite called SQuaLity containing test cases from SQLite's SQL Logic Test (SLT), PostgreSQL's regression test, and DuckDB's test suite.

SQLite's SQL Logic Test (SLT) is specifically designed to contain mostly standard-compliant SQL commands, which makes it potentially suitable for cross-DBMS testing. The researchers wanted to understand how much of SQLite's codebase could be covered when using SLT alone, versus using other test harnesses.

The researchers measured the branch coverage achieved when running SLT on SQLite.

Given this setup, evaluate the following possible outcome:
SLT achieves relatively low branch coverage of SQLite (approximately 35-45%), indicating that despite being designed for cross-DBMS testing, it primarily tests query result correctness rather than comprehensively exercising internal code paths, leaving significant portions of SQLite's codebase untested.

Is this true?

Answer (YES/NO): NO